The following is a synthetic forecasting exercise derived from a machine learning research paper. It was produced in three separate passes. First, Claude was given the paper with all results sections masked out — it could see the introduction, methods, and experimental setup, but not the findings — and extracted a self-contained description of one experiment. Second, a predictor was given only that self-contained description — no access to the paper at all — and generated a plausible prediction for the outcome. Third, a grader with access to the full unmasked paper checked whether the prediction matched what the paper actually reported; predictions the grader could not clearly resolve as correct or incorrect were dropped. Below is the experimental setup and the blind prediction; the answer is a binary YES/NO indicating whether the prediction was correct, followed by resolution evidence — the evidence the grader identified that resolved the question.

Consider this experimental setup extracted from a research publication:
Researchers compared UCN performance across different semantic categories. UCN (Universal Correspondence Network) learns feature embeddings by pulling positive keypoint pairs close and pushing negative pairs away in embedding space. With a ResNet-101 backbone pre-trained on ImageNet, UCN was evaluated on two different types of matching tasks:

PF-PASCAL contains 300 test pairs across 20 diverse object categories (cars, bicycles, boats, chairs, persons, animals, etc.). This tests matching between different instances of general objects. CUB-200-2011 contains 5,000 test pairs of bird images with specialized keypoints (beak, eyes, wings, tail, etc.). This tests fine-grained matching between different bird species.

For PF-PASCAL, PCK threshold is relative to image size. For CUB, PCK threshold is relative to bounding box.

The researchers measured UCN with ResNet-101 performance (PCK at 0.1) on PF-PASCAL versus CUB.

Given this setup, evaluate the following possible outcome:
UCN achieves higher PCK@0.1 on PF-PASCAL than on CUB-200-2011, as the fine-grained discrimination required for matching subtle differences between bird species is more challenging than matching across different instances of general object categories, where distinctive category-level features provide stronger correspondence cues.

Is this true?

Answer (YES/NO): YES